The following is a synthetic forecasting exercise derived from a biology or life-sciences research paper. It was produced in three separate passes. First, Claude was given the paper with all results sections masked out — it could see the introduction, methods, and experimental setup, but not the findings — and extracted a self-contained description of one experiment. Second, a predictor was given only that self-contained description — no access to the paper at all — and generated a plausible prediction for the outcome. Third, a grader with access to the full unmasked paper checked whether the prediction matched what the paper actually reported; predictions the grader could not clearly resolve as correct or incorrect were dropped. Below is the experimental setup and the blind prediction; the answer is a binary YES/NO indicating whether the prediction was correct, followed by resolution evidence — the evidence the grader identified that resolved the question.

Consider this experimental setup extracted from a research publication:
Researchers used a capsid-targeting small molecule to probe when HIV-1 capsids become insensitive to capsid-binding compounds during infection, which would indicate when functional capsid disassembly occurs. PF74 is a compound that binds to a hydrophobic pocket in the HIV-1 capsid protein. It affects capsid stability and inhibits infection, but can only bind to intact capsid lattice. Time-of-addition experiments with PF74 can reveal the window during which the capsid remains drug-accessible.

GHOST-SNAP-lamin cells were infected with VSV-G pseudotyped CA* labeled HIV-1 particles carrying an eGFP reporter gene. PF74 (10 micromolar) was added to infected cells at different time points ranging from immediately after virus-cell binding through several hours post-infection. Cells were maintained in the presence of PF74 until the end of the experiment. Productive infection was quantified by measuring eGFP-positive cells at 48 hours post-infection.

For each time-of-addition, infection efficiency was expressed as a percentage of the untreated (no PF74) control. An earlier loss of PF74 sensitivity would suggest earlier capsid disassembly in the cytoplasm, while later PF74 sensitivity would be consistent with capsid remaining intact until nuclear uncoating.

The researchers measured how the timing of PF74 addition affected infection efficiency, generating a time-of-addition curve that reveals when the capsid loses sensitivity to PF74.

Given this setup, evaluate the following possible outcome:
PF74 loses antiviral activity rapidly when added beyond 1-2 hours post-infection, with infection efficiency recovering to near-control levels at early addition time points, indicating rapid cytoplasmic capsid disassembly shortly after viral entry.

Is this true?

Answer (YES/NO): NO